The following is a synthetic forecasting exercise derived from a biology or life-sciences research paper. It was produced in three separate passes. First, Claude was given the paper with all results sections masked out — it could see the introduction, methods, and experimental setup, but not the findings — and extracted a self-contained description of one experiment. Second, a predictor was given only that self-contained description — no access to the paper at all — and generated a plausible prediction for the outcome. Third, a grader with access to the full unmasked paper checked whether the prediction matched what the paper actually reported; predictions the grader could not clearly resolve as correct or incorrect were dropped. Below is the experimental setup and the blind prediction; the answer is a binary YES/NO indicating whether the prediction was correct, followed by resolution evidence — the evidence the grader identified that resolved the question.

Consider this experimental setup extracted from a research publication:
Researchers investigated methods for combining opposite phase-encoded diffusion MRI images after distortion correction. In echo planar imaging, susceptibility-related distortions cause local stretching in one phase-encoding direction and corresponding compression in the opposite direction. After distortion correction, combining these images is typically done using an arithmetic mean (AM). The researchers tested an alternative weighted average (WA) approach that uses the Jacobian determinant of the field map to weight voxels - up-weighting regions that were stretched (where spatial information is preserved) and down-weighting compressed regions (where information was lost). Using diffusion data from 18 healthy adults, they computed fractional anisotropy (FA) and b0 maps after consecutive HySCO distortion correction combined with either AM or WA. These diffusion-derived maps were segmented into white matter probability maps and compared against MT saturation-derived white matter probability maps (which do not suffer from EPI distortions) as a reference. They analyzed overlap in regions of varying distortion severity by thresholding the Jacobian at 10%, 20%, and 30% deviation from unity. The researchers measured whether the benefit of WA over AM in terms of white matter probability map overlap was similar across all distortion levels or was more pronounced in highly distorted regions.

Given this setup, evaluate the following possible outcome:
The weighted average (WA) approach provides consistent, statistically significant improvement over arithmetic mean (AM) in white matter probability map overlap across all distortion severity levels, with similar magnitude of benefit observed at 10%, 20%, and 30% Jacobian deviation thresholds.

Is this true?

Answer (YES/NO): NO